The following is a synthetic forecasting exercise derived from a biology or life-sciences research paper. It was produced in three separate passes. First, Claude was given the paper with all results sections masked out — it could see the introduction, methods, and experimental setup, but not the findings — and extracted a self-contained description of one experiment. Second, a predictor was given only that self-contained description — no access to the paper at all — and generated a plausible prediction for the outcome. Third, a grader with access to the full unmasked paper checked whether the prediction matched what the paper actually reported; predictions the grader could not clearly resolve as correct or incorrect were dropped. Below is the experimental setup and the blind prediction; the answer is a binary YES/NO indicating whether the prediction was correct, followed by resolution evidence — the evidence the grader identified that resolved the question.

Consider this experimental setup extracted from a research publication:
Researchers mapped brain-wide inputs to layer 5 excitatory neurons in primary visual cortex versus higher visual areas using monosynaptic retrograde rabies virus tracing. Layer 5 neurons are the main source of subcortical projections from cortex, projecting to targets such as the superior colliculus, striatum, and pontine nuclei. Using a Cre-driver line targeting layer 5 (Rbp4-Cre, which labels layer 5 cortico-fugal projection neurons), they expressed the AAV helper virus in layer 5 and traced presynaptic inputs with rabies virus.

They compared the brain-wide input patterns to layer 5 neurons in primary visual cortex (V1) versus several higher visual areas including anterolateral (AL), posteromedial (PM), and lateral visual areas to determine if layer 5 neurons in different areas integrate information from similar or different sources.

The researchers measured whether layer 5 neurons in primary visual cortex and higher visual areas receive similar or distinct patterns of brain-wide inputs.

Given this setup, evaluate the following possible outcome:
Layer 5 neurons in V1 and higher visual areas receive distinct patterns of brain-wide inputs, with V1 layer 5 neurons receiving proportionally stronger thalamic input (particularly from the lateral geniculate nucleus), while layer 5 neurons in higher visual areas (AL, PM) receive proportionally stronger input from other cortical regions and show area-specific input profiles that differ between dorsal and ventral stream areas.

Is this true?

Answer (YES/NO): YES